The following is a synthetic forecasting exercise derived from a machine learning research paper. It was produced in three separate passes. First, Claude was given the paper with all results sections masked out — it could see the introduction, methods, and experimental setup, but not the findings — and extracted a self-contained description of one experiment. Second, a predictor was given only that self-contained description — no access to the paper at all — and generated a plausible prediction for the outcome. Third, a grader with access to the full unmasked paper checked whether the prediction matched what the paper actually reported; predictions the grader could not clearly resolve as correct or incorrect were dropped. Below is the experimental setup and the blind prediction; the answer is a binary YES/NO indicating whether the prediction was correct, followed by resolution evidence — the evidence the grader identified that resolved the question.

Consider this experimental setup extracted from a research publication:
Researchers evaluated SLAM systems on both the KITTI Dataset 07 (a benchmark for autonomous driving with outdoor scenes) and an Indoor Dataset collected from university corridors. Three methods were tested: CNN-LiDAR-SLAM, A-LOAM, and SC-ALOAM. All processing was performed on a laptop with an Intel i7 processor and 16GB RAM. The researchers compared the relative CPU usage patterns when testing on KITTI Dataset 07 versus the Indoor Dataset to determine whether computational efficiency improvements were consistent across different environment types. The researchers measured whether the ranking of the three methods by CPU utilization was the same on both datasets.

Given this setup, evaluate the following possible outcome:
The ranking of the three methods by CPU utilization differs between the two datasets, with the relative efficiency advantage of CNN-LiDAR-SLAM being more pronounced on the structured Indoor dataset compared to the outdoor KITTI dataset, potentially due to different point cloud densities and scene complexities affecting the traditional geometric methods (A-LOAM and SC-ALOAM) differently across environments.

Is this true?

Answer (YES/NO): NO